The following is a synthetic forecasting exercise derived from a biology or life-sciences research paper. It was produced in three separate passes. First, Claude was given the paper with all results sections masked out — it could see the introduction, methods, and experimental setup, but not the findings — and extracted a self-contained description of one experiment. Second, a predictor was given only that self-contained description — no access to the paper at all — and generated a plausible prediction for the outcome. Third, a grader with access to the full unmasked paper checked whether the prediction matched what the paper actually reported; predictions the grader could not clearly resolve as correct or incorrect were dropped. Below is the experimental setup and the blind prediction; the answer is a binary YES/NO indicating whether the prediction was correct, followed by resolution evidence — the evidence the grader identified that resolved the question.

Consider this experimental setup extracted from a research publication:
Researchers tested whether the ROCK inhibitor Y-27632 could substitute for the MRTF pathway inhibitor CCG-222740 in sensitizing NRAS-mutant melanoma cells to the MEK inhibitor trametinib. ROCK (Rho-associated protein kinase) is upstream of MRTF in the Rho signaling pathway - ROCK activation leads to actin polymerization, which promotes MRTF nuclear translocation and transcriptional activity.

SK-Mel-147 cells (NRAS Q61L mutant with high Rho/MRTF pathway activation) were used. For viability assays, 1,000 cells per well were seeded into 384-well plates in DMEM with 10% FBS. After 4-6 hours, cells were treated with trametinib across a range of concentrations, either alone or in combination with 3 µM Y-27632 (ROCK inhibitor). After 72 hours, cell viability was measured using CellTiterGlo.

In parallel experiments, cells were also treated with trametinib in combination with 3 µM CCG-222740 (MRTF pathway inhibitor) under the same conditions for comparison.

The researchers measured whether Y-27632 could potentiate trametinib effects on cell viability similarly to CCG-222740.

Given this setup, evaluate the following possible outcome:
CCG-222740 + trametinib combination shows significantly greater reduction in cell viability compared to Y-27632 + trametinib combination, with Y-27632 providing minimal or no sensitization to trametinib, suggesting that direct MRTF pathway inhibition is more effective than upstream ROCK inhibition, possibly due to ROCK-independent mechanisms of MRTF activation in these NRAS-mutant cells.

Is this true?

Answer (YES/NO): NO